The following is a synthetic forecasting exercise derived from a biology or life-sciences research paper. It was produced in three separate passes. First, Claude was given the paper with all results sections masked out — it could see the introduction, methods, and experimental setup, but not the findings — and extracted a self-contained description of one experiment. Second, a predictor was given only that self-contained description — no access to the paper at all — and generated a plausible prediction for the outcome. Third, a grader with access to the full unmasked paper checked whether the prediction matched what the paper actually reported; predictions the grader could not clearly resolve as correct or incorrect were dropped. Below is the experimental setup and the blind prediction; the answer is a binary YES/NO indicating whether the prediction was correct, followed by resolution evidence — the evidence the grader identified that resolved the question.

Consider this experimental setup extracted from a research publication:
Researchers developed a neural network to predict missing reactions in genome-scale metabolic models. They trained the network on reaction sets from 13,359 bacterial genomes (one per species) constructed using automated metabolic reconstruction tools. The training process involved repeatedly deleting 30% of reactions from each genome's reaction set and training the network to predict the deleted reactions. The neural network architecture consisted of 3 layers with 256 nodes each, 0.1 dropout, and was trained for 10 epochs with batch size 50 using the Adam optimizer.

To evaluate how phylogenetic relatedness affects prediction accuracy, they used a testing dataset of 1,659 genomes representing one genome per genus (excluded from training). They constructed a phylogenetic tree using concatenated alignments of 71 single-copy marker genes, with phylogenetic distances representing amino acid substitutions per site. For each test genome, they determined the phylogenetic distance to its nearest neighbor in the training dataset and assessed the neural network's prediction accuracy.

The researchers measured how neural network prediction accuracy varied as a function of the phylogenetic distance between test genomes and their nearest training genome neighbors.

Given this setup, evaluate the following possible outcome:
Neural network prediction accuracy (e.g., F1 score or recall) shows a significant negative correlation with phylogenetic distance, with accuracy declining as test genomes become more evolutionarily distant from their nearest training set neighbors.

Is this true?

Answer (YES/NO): YES